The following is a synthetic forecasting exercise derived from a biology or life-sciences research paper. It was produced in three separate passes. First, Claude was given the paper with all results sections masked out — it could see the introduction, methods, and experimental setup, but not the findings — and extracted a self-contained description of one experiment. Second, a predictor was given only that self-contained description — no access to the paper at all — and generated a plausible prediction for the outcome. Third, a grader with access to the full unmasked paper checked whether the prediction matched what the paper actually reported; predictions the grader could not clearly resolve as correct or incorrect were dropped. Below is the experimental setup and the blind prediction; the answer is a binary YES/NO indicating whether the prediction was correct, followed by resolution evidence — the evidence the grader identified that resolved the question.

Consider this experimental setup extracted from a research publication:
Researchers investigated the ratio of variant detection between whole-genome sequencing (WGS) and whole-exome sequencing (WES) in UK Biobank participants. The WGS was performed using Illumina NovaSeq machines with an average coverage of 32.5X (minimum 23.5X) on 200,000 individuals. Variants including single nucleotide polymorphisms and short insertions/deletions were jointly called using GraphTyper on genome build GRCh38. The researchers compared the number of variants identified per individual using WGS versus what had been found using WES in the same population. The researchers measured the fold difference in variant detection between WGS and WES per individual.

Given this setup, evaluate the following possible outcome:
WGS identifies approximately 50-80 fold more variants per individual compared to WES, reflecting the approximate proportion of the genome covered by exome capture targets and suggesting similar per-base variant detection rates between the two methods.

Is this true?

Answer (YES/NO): NO